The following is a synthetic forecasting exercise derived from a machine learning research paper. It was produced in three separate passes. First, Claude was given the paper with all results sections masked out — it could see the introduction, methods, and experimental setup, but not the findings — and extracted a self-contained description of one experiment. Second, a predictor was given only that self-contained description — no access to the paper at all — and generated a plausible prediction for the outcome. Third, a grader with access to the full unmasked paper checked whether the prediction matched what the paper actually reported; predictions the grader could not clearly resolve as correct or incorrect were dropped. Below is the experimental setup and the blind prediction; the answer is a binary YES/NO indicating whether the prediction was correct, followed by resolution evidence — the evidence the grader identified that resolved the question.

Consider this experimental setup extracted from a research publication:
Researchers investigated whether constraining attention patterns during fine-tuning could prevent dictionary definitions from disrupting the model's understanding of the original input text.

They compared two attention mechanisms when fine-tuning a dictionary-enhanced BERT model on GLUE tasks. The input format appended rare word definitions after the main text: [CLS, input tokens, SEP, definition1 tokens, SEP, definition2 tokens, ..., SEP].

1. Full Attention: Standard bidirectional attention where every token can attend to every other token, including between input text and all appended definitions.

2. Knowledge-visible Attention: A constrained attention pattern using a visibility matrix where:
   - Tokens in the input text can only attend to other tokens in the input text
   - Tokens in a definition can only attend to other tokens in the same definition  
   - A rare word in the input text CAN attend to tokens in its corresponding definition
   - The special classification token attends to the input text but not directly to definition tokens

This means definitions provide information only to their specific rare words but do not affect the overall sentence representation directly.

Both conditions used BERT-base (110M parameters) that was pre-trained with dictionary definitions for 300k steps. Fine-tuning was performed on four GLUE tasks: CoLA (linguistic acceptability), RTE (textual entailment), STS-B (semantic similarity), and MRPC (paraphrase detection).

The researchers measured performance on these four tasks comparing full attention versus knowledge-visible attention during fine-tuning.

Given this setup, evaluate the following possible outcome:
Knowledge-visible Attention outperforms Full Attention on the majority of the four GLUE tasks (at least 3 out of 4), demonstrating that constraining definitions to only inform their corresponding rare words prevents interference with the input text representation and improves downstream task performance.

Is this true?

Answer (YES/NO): YES